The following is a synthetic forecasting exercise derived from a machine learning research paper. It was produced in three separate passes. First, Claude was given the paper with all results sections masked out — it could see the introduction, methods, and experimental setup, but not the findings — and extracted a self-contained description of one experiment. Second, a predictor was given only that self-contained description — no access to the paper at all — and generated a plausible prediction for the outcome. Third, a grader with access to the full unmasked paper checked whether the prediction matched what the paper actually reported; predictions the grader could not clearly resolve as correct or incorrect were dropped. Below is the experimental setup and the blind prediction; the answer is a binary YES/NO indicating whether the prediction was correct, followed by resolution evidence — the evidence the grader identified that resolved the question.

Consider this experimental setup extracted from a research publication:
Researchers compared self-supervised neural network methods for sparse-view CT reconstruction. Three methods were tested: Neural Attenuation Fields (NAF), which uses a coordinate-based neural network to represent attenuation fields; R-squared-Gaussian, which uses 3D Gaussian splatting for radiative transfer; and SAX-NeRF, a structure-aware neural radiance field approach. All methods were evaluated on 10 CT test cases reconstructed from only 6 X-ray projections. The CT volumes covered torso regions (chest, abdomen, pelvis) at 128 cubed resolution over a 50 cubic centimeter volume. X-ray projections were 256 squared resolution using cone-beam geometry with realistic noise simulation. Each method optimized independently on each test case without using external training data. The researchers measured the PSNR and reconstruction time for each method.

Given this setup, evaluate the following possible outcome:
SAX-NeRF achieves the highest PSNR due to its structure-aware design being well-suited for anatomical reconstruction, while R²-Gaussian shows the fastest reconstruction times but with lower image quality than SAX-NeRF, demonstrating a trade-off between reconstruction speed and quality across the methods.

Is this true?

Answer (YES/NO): YES